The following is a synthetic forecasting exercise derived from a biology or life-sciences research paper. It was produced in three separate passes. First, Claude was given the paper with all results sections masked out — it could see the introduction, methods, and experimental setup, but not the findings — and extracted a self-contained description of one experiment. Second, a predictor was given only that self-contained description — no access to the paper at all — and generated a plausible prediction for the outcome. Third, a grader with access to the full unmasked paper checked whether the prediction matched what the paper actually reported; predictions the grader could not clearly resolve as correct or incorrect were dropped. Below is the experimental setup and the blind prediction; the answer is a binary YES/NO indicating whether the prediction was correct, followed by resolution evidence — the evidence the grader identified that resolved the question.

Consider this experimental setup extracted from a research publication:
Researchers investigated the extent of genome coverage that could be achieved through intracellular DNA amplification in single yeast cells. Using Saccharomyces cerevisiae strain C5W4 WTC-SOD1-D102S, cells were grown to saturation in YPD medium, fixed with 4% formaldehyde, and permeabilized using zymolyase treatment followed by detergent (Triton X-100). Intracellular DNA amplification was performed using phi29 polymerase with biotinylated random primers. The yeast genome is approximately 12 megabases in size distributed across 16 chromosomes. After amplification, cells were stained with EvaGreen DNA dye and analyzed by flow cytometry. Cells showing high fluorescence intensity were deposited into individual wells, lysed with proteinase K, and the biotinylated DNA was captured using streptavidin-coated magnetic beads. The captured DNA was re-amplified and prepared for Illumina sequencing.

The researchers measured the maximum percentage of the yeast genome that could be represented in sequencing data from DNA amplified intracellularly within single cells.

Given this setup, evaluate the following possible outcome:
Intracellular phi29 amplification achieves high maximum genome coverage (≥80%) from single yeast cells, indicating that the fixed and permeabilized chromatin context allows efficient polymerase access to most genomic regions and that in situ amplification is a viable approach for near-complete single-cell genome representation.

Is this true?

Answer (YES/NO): NO